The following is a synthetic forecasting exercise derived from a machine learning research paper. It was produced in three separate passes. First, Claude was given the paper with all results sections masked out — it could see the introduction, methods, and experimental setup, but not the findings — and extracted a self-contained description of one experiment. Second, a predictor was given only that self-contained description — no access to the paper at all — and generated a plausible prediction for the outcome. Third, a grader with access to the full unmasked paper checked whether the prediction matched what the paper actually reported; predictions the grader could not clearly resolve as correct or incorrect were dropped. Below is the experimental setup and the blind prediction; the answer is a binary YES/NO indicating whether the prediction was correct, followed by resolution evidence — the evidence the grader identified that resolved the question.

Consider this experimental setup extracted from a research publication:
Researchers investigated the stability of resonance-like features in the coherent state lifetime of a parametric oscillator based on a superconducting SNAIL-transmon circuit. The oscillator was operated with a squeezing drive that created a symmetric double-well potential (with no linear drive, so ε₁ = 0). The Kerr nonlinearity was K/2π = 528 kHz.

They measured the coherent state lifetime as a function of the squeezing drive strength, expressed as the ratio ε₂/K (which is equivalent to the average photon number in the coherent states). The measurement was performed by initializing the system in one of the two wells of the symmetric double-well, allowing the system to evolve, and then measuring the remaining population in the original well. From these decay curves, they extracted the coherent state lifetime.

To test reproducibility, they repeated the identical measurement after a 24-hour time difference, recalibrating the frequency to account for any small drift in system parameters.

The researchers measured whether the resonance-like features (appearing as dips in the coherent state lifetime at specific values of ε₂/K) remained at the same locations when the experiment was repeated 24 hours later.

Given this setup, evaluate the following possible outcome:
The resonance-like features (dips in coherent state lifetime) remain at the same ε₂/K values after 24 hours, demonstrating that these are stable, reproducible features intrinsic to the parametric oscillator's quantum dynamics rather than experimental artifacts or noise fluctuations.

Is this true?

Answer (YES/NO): YES